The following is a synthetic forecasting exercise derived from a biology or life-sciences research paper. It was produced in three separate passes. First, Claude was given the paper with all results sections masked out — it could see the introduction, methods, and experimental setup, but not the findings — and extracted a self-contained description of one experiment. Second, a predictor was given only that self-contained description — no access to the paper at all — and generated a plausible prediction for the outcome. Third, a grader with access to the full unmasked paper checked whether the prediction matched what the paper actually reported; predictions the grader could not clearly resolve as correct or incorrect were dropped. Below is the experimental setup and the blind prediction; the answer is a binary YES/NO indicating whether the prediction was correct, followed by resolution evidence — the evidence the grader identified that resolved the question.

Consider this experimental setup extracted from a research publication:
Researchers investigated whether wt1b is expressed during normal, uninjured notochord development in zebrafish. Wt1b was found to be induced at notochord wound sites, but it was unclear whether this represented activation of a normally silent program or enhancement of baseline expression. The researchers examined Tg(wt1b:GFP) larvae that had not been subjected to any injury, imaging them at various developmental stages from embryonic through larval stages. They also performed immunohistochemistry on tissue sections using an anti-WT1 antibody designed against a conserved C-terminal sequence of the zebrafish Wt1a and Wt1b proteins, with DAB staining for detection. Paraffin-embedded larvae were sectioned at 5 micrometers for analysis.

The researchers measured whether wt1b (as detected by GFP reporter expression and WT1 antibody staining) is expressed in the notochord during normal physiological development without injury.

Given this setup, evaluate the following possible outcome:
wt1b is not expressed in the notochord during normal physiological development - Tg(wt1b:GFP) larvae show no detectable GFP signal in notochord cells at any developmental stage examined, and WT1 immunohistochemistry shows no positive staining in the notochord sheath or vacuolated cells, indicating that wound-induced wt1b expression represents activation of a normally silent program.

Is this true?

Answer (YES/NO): YES